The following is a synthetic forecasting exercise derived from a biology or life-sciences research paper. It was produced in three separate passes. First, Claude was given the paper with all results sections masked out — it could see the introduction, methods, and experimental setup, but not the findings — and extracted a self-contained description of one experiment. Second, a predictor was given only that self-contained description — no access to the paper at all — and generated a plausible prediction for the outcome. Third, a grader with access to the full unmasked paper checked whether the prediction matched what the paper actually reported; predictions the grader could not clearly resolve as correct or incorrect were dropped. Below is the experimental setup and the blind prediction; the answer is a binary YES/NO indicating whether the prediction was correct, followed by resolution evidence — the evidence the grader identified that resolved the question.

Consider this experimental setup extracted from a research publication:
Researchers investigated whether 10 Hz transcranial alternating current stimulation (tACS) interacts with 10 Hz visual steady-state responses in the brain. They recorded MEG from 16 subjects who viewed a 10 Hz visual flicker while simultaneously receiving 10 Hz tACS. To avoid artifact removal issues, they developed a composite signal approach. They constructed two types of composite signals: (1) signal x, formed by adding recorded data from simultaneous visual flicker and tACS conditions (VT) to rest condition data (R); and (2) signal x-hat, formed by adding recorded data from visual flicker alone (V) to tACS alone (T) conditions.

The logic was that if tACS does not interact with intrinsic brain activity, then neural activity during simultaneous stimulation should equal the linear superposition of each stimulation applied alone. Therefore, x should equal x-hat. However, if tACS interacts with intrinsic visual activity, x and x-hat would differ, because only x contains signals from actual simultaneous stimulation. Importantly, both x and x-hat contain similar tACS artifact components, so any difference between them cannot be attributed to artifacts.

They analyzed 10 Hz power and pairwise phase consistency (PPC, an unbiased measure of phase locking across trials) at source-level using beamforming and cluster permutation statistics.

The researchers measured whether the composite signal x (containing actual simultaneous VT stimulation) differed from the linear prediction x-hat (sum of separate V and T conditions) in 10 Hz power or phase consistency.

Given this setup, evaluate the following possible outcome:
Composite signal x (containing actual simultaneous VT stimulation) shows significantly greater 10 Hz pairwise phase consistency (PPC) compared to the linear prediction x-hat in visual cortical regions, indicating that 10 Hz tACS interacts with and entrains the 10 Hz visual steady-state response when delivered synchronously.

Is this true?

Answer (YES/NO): NO